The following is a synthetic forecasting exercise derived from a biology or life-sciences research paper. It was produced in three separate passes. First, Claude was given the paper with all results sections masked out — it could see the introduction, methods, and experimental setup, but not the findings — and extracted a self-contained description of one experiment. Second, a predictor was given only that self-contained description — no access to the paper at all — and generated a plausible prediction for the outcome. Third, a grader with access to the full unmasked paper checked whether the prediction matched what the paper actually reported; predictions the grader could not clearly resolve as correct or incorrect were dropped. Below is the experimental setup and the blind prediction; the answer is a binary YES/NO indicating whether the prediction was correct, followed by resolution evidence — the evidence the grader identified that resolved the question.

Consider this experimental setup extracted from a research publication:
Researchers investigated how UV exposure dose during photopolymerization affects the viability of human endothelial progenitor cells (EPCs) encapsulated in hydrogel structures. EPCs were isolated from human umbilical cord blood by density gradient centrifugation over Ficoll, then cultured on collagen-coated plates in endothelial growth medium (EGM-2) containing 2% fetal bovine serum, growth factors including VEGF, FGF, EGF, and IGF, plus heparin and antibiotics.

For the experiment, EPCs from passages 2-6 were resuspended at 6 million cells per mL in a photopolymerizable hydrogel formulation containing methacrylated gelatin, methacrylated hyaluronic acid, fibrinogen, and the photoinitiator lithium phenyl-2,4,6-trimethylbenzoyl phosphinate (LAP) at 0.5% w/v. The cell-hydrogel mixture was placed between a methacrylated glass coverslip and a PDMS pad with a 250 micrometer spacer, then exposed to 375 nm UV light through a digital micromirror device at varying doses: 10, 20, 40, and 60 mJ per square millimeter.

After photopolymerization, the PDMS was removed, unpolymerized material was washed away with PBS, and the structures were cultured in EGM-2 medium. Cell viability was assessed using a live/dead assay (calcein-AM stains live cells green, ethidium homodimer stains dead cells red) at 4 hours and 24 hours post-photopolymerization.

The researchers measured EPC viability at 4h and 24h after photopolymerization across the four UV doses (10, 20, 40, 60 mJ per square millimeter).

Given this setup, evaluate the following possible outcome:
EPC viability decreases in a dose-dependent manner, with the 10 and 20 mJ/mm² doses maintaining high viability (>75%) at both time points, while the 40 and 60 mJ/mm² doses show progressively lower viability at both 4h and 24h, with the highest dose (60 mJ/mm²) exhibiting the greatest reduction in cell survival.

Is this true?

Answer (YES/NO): NO